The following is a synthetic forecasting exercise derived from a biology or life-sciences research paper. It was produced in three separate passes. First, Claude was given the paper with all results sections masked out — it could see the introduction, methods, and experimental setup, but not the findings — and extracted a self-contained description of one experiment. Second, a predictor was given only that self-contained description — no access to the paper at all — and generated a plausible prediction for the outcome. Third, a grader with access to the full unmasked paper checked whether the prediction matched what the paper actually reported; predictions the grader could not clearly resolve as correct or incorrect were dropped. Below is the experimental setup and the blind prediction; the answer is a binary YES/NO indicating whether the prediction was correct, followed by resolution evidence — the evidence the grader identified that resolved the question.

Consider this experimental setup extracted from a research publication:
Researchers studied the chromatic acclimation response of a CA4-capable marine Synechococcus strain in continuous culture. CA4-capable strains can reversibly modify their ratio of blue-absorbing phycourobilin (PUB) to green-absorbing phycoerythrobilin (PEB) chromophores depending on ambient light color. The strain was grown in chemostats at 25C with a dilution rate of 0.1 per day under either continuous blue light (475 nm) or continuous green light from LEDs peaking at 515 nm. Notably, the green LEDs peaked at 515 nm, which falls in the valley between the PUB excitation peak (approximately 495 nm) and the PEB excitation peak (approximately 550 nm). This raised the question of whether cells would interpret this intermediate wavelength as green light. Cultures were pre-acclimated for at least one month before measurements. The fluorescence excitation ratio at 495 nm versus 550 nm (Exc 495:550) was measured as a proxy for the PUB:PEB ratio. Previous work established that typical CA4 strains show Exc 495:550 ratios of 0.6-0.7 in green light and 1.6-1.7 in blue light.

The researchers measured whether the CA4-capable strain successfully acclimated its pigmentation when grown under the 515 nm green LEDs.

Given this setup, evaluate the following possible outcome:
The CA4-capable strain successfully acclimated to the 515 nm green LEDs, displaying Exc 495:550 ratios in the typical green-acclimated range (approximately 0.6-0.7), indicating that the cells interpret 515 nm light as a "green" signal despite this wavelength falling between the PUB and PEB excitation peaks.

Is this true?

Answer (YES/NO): YES